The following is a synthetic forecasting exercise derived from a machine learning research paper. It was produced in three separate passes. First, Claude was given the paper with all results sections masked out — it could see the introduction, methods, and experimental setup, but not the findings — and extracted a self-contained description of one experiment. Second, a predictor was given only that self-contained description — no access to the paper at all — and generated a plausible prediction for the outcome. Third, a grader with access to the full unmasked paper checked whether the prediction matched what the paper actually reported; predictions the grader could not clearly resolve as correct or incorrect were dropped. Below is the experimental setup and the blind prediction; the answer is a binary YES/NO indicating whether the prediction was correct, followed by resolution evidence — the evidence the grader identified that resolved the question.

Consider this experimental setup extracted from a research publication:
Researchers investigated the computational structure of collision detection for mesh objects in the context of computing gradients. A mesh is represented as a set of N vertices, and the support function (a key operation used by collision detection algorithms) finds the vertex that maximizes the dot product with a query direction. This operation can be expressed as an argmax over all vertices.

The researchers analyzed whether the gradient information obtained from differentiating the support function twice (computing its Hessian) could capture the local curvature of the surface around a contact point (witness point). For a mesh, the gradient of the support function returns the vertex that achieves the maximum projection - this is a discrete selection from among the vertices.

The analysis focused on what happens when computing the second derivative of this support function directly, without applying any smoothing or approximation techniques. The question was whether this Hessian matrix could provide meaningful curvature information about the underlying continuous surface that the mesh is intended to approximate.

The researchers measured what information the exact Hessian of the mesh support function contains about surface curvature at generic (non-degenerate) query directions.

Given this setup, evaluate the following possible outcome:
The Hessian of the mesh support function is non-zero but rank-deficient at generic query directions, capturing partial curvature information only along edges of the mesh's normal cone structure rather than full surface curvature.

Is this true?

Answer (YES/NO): NO